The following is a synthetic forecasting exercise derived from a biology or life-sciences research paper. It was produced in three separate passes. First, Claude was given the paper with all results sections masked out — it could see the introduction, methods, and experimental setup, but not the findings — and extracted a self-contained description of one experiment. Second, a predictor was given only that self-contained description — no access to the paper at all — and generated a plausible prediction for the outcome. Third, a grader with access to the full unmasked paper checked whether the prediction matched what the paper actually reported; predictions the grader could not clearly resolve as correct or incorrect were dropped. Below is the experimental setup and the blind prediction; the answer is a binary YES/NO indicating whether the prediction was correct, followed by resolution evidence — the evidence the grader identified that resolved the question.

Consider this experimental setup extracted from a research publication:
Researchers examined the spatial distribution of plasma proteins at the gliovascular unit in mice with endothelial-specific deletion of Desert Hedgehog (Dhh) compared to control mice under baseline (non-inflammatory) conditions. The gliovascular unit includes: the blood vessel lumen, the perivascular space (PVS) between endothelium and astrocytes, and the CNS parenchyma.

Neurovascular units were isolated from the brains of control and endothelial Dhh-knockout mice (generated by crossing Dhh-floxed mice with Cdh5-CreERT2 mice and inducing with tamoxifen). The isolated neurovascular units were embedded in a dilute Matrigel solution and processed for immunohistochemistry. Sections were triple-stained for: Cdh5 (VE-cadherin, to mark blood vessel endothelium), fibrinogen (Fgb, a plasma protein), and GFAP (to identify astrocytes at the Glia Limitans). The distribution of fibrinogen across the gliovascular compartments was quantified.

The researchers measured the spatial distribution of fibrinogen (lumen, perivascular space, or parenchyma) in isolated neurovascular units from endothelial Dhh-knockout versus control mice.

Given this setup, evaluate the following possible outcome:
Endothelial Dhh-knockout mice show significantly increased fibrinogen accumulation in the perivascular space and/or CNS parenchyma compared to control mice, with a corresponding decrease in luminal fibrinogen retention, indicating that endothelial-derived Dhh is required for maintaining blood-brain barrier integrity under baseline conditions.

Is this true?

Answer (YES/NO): YES